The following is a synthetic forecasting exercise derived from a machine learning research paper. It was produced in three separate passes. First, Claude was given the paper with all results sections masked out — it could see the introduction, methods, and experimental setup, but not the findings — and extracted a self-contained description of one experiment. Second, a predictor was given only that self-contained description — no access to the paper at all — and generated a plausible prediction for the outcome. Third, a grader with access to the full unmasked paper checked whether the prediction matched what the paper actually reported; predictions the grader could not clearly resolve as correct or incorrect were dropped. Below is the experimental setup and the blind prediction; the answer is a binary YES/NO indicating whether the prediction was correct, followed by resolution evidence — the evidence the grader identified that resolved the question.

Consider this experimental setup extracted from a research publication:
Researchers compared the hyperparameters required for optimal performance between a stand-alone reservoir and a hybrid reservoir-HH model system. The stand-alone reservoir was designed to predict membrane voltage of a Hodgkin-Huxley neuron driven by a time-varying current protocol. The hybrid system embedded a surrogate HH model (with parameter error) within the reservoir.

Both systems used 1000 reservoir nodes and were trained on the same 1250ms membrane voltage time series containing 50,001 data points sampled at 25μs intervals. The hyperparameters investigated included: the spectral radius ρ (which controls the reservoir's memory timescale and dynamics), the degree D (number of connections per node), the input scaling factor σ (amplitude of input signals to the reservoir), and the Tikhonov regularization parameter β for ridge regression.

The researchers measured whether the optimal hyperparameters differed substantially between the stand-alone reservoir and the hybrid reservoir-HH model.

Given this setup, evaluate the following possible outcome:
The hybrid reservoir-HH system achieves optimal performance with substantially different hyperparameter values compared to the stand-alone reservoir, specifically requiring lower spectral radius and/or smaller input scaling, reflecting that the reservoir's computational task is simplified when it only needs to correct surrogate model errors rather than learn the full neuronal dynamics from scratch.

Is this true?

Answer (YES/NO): NO